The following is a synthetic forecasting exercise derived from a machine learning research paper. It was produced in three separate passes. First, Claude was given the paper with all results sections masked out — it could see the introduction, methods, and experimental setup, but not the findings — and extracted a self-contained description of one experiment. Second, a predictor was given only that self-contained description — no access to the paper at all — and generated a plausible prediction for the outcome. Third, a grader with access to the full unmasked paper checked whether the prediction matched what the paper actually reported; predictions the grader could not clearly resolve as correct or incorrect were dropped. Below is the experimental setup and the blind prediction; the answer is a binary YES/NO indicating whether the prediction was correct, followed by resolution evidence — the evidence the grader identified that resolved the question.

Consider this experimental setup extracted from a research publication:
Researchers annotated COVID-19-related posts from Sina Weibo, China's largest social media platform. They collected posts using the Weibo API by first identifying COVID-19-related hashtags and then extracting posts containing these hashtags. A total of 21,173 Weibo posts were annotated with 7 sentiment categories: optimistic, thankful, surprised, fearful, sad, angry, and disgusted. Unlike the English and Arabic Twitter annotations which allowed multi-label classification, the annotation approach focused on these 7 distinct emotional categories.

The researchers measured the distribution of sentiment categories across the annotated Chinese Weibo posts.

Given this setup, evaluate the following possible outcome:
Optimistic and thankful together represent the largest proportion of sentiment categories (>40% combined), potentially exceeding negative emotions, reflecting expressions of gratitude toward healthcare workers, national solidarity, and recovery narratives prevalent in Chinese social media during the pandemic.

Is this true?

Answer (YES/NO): NO